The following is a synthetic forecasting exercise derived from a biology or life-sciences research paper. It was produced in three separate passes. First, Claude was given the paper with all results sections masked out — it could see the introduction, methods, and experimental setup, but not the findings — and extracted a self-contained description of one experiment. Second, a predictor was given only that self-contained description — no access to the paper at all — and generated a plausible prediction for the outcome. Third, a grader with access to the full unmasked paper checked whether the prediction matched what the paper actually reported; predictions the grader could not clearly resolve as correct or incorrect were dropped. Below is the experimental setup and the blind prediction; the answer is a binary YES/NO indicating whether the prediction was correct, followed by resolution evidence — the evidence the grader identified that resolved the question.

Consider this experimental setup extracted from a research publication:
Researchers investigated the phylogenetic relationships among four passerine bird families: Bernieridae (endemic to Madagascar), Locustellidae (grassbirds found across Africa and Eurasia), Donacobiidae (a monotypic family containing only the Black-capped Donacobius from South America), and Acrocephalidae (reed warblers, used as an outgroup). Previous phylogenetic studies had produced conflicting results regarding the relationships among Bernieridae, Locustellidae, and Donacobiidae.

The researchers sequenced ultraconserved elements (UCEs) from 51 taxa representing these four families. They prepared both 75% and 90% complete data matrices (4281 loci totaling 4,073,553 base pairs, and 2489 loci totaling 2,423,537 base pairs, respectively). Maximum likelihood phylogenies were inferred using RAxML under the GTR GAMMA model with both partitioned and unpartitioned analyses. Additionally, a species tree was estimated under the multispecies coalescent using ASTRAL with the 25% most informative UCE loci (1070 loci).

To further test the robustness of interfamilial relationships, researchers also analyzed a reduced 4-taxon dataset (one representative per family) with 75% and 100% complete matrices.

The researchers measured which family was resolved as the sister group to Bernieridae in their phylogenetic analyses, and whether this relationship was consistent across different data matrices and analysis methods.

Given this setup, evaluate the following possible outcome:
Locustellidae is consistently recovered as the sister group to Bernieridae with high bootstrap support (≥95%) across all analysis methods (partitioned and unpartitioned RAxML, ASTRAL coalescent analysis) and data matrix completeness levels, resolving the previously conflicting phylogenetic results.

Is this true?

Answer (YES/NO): NO